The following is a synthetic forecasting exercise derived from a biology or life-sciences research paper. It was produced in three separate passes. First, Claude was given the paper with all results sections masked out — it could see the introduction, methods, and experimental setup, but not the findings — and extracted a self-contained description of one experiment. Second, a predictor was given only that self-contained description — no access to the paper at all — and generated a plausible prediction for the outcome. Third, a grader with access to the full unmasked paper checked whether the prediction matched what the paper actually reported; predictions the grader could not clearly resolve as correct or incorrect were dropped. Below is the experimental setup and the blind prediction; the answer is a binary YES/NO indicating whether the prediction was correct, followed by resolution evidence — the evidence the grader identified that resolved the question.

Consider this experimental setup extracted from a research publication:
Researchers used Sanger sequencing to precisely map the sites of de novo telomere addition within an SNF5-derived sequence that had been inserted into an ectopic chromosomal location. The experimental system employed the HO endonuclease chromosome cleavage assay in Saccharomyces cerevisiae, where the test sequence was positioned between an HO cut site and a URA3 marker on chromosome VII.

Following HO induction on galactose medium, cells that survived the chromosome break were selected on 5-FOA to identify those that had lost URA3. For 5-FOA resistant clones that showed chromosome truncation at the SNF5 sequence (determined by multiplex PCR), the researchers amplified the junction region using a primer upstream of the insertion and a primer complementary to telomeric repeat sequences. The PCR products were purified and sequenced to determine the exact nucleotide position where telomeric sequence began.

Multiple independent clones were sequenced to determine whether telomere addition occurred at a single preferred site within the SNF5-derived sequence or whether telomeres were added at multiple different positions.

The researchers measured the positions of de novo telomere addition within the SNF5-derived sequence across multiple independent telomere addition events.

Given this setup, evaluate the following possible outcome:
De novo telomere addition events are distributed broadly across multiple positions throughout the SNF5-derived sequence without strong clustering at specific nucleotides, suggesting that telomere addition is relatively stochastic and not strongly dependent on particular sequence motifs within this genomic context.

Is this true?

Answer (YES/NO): NO